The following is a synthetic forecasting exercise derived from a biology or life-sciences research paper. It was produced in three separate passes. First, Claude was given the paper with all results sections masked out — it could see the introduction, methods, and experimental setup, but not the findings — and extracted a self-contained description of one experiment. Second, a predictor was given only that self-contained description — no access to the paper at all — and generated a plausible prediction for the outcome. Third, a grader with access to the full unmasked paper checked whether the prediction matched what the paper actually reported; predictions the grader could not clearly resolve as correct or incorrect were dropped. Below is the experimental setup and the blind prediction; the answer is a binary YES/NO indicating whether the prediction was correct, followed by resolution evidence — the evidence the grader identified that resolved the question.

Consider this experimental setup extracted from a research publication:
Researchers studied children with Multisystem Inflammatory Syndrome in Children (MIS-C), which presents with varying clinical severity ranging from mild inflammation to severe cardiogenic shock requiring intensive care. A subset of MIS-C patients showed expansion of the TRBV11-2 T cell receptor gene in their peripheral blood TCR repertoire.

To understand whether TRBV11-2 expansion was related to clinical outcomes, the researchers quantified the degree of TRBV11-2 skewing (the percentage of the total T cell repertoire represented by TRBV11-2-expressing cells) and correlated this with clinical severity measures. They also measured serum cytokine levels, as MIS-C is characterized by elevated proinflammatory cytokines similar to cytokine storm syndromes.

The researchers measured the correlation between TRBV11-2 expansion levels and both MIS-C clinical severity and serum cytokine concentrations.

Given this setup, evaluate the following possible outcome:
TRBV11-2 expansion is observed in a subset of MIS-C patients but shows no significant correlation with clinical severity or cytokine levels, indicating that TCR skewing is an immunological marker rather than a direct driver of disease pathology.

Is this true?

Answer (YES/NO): NO